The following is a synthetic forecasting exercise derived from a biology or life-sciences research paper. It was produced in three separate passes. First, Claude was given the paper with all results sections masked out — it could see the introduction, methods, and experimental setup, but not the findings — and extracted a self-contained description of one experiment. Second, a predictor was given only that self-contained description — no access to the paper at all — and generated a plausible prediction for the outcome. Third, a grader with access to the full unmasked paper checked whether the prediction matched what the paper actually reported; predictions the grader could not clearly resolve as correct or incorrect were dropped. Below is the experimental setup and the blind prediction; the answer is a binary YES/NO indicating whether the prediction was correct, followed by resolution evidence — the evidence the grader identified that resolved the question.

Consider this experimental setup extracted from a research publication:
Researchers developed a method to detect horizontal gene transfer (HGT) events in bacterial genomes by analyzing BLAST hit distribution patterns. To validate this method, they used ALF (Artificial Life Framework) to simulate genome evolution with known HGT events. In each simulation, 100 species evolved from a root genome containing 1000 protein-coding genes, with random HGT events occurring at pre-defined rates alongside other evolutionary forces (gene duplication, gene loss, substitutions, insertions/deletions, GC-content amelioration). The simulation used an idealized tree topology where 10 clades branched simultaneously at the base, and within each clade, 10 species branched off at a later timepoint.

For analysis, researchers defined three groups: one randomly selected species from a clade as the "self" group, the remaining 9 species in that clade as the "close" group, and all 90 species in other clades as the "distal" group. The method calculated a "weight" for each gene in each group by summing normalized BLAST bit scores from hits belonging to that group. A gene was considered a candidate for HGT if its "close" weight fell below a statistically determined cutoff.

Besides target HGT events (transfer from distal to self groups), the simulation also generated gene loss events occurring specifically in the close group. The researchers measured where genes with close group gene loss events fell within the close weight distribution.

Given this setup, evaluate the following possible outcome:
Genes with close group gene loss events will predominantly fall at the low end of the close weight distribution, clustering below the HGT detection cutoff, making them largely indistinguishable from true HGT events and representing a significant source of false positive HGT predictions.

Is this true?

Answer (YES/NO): NO